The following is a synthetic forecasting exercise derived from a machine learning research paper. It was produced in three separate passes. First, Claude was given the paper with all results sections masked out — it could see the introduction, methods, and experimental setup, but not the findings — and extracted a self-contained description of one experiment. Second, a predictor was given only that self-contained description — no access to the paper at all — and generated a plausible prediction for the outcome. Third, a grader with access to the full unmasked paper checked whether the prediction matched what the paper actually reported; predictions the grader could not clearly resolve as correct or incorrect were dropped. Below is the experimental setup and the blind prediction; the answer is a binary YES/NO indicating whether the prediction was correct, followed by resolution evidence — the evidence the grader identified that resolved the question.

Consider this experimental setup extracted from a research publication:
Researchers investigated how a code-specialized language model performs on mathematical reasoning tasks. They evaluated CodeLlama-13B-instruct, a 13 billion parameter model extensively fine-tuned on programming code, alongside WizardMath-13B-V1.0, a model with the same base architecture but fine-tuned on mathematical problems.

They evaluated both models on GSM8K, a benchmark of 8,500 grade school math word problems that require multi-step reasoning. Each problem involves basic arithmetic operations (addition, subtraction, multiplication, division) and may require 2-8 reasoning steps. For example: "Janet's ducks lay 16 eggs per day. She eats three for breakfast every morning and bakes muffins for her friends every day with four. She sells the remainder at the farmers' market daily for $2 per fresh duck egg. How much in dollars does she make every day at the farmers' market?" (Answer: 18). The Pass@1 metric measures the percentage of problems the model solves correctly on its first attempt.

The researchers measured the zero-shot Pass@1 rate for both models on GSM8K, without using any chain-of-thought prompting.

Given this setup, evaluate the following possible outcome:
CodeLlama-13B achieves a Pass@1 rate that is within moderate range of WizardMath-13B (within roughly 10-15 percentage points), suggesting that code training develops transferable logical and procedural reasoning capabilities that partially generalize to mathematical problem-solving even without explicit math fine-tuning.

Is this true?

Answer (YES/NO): NO